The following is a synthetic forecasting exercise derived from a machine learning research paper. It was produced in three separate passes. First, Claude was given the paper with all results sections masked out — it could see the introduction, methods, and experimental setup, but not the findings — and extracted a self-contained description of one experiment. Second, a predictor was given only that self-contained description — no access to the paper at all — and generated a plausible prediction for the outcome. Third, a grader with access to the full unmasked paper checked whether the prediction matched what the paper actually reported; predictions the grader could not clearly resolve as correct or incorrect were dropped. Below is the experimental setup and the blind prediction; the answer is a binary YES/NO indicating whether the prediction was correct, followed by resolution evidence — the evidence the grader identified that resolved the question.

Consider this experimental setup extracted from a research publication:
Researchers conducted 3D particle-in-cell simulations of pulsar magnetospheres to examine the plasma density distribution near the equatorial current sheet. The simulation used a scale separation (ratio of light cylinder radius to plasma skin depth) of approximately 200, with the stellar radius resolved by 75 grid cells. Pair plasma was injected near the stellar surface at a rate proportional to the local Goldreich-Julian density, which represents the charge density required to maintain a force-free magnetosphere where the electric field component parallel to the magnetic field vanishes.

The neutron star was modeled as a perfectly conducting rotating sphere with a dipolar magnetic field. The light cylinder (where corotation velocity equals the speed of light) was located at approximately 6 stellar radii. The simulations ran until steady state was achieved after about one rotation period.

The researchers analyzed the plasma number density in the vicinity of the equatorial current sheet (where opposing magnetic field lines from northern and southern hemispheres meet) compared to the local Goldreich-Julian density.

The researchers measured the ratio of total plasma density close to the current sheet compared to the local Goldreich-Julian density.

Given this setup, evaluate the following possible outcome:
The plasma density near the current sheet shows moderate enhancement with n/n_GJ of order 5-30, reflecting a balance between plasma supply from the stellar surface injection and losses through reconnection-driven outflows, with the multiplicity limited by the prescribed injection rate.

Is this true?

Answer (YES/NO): NO